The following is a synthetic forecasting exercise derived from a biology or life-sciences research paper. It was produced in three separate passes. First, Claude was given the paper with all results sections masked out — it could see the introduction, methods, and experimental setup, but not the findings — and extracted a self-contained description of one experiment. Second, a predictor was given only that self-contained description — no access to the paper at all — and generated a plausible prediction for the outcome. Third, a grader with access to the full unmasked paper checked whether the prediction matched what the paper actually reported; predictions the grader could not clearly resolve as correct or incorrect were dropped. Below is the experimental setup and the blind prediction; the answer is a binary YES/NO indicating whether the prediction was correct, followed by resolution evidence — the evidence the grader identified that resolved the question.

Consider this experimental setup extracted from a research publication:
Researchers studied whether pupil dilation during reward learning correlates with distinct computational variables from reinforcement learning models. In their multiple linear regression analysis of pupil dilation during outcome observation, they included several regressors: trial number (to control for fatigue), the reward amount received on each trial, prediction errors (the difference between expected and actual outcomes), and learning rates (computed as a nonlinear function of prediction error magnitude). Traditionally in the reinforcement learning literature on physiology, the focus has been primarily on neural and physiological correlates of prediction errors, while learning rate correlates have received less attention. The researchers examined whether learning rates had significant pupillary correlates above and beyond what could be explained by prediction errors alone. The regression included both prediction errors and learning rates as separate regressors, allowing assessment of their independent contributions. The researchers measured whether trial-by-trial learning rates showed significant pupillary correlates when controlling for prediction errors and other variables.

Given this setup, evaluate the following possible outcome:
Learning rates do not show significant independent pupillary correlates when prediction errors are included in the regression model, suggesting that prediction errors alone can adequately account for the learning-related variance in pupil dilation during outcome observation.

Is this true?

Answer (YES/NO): NO